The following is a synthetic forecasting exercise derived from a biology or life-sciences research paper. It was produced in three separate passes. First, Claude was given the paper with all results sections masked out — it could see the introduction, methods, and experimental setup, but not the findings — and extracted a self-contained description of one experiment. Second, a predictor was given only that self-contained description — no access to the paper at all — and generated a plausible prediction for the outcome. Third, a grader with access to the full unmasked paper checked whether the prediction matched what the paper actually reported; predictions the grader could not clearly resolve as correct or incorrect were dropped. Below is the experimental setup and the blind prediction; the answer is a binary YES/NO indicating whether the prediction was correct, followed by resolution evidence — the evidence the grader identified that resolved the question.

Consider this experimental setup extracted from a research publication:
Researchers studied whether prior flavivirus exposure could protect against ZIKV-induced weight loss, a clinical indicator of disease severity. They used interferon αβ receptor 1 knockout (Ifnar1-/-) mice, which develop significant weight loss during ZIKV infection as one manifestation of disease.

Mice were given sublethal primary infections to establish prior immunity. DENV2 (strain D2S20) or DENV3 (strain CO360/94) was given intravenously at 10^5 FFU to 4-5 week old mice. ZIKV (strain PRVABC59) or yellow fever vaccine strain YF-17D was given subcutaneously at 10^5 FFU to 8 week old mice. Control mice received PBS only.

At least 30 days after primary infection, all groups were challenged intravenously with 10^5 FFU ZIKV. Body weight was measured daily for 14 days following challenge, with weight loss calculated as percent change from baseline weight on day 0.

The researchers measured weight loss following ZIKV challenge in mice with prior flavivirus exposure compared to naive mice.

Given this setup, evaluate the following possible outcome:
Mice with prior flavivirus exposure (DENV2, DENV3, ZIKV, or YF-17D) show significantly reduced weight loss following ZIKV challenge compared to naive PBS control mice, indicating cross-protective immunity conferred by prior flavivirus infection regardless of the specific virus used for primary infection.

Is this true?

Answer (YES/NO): YES